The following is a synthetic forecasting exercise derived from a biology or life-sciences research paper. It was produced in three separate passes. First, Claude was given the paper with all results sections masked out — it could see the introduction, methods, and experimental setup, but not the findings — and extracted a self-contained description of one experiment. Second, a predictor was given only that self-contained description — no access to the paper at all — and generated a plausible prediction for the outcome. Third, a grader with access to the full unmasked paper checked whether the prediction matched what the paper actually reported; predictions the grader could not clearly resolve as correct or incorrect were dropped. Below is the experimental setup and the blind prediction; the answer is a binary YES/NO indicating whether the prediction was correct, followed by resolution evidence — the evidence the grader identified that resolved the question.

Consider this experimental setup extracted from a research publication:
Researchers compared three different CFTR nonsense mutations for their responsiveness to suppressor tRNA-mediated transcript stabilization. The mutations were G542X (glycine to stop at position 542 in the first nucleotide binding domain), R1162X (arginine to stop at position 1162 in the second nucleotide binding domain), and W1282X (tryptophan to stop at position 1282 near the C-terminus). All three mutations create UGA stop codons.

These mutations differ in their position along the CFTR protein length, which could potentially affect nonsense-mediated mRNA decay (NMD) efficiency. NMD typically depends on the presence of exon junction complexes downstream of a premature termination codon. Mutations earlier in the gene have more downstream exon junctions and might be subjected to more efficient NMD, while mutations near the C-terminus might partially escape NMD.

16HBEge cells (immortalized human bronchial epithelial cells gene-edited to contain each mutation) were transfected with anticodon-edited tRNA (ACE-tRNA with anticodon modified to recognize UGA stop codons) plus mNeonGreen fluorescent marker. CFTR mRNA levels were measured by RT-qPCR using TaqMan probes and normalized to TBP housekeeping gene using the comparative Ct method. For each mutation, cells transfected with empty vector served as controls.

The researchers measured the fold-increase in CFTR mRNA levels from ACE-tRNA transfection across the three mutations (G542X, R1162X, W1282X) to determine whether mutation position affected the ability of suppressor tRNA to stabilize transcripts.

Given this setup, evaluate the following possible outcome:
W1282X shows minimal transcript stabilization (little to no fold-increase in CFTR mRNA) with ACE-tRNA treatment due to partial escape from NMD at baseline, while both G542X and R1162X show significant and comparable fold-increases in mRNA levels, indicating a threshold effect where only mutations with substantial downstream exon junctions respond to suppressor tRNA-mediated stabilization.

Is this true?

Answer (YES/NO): NO